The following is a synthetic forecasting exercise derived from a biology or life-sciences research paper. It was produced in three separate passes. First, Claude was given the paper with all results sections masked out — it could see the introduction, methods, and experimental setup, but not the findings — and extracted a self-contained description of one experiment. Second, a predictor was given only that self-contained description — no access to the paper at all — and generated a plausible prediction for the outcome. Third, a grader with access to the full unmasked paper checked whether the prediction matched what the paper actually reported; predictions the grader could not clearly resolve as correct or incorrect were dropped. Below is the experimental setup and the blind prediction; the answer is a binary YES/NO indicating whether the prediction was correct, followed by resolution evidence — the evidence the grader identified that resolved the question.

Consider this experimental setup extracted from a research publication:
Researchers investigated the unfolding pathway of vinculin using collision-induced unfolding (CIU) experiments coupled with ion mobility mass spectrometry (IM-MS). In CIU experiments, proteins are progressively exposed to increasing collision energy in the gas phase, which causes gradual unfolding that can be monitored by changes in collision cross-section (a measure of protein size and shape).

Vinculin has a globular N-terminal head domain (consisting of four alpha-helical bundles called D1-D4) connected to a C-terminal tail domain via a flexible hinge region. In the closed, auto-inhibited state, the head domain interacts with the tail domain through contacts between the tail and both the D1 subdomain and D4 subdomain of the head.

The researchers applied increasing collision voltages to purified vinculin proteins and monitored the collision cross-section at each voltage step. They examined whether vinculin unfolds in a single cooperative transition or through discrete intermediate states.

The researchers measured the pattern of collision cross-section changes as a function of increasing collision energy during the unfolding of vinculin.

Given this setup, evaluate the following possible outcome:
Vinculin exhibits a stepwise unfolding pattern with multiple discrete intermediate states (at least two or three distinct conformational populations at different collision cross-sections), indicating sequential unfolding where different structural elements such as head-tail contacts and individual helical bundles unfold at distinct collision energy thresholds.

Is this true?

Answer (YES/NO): YES